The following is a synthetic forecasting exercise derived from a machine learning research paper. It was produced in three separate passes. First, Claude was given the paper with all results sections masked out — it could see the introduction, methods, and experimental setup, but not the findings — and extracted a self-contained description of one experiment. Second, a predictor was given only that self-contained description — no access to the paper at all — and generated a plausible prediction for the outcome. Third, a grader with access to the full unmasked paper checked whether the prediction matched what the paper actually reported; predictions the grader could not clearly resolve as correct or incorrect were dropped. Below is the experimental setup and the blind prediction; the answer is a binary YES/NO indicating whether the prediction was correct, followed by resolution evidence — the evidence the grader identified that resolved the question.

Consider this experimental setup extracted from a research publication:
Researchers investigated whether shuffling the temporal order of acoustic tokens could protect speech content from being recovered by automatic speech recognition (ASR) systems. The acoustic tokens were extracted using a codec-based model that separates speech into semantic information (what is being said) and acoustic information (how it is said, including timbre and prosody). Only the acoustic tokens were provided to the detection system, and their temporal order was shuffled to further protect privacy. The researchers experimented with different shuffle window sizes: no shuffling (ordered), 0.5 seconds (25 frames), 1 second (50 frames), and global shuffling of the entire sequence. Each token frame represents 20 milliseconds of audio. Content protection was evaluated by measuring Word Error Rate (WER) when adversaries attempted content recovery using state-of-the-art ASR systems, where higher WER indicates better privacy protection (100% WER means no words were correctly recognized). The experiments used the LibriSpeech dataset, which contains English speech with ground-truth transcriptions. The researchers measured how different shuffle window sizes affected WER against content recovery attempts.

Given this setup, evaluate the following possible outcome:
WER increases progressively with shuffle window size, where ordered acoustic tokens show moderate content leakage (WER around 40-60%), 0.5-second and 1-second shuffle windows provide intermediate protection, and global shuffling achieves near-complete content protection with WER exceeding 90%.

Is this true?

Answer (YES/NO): NO